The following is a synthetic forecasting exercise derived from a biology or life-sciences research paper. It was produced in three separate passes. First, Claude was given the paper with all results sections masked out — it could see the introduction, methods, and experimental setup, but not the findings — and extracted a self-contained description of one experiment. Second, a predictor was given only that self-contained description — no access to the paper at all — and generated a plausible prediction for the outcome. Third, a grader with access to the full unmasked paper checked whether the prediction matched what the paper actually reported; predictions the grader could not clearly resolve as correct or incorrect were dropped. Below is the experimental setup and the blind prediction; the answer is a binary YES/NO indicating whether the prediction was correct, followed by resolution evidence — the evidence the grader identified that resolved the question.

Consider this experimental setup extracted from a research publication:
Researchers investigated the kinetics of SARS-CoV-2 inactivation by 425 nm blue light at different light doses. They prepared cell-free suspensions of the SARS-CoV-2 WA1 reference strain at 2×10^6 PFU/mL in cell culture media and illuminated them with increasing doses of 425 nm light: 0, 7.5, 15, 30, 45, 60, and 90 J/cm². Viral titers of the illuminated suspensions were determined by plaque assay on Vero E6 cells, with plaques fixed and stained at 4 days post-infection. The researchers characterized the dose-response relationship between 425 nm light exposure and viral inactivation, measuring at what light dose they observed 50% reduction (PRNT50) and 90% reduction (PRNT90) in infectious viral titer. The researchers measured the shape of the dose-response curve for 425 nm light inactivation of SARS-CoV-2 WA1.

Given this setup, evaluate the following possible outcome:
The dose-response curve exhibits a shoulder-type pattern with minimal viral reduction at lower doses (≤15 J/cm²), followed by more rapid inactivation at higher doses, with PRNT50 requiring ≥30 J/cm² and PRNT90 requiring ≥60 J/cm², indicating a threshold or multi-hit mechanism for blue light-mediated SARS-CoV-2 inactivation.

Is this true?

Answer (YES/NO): NO